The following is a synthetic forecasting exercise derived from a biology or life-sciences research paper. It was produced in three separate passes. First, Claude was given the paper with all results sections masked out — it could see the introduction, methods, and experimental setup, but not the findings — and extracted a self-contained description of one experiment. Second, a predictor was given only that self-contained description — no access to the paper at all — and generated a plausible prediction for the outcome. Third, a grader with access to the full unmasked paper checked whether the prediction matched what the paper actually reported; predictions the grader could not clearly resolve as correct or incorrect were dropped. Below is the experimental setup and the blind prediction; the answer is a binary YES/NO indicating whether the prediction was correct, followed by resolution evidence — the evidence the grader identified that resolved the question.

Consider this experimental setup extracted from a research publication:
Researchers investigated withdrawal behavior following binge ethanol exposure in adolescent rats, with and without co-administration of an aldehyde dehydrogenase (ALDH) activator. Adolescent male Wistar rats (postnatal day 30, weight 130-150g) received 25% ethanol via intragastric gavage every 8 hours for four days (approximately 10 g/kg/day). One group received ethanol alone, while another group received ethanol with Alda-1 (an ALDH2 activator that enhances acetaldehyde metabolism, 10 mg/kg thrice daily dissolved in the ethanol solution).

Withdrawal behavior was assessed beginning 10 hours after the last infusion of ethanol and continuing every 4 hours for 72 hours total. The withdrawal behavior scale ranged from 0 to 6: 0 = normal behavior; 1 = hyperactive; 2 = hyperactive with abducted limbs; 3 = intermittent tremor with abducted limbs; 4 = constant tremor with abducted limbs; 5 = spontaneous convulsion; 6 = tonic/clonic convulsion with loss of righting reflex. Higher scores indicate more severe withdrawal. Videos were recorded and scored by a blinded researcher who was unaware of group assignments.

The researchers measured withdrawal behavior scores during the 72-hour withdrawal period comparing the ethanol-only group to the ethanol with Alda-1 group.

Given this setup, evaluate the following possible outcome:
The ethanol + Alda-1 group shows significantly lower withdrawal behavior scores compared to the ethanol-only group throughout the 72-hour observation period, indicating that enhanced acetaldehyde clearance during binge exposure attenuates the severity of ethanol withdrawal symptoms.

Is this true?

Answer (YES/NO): YES